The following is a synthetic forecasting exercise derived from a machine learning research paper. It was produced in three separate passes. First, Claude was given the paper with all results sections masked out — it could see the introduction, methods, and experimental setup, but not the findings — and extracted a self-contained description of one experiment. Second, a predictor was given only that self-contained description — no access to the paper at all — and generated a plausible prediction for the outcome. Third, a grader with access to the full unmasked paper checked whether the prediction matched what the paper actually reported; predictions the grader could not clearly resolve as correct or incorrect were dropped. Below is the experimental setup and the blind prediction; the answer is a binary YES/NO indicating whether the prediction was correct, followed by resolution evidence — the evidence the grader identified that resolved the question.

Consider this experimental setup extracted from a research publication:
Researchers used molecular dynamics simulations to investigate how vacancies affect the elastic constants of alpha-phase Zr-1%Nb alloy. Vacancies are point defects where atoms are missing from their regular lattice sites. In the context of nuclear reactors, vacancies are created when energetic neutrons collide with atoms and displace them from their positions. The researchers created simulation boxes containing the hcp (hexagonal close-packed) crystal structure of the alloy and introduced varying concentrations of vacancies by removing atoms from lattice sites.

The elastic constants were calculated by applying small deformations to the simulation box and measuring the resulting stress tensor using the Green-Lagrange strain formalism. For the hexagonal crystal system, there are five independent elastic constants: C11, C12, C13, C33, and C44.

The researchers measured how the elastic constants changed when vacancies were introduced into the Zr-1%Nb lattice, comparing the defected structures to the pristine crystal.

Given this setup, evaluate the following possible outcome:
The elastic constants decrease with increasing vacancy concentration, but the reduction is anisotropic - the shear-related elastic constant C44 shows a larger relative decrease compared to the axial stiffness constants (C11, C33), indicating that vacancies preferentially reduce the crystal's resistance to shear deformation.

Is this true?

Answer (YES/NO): NO